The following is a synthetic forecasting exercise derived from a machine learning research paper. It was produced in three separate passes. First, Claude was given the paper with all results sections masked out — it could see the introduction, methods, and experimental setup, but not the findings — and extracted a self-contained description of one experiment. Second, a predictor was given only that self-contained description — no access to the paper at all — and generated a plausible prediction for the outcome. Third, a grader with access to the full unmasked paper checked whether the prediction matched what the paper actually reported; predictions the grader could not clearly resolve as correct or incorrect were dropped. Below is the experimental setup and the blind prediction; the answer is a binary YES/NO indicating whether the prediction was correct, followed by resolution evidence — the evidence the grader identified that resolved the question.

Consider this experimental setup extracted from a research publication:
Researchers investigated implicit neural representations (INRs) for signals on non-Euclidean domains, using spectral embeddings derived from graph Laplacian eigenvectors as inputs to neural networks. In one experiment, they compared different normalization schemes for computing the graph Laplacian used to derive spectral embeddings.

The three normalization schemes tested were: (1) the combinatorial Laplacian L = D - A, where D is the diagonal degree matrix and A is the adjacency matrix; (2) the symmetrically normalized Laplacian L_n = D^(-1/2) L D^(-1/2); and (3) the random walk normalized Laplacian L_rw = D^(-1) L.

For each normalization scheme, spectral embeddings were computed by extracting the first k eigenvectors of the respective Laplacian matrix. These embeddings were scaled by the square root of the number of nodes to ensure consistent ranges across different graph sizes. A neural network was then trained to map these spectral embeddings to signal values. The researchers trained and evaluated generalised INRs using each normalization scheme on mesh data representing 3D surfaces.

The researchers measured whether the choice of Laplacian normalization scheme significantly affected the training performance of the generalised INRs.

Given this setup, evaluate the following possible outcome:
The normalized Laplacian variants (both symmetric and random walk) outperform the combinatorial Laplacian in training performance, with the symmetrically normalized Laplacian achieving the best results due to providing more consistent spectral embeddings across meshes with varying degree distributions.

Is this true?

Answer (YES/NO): NO